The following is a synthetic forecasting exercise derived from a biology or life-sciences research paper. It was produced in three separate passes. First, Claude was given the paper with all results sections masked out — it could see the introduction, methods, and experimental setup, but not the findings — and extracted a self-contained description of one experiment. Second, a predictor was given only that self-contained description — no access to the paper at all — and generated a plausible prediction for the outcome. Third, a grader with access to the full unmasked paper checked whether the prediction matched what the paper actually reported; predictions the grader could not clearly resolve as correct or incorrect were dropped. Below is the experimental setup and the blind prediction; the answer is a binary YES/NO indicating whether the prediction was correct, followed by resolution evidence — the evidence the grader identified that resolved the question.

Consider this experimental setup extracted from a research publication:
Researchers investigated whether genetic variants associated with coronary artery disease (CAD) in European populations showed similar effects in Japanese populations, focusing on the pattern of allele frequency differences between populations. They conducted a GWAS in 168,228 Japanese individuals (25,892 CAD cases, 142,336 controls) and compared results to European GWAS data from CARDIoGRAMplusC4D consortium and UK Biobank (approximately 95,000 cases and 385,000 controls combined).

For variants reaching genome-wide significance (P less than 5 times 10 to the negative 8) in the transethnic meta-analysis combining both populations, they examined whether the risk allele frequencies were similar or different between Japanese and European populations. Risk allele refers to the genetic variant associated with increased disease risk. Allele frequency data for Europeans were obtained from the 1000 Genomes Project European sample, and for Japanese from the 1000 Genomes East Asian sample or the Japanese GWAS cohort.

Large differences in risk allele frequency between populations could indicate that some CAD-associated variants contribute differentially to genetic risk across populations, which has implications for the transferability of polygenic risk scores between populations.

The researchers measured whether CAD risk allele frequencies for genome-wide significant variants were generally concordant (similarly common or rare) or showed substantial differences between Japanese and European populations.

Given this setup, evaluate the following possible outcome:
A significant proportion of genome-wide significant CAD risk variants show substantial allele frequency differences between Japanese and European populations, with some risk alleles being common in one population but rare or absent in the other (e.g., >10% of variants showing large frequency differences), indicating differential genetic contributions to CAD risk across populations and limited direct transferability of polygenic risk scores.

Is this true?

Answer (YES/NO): NO